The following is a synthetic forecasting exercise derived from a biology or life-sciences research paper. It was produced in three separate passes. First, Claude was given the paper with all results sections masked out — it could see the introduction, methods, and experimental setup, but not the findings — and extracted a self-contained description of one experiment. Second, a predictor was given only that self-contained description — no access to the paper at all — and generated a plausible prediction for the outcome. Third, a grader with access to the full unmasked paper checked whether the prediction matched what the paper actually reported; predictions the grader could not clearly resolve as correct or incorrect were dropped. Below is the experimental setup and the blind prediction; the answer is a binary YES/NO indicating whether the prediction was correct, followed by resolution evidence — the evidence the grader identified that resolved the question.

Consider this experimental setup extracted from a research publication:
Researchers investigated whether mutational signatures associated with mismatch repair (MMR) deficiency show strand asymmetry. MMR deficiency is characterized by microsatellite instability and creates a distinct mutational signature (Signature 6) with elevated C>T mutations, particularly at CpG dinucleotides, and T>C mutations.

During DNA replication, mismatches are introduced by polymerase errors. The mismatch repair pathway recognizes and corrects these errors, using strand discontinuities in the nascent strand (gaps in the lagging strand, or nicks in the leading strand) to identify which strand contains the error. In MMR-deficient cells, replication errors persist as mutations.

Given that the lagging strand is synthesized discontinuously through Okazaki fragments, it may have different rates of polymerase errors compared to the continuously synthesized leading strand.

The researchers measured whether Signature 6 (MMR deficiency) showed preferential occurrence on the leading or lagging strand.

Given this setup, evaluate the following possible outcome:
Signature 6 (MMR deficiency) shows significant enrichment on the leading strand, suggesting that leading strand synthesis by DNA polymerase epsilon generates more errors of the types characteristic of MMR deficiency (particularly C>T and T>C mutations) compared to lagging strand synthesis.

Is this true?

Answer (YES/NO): NO